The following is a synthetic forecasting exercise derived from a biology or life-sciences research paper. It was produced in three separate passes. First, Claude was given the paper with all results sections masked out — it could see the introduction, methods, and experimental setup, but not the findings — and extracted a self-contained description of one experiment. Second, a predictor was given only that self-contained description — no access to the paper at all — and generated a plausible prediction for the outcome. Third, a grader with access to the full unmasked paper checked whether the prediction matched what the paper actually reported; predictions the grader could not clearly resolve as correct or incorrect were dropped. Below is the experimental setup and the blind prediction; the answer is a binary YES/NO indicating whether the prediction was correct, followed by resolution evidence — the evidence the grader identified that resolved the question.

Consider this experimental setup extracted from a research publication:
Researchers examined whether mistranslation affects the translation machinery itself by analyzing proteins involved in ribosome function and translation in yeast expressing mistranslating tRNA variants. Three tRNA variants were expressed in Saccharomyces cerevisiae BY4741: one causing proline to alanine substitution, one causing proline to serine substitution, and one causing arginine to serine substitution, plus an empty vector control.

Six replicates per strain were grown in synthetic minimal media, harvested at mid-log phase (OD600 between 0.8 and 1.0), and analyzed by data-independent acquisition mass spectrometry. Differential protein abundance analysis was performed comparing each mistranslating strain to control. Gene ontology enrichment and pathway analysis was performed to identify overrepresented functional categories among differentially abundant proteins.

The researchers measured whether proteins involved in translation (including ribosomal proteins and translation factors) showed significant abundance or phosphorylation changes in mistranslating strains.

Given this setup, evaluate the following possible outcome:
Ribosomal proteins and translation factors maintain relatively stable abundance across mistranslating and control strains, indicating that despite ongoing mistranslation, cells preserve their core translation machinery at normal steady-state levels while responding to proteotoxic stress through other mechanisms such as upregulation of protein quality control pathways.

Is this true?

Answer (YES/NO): NO